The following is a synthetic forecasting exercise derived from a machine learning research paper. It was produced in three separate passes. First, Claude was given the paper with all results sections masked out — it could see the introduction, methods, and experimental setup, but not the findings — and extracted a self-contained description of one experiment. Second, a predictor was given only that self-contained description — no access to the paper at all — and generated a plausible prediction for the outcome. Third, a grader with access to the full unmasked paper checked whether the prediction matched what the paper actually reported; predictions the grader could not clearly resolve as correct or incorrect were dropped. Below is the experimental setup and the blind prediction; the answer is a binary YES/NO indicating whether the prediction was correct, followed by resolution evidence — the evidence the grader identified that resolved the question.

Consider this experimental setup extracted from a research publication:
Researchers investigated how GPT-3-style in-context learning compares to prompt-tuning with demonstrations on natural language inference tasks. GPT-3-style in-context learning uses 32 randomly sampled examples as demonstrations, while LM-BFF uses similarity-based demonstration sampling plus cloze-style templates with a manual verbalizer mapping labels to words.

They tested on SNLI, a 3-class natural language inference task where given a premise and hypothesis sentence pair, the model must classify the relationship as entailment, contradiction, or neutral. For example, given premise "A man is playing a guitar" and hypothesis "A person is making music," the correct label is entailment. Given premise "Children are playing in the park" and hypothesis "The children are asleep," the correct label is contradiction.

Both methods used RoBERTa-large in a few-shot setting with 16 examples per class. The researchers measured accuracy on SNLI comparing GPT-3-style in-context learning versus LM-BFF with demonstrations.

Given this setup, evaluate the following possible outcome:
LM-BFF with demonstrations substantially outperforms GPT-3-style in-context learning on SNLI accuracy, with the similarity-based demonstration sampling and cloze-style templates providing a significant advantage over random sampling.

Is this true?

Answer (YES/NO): YES